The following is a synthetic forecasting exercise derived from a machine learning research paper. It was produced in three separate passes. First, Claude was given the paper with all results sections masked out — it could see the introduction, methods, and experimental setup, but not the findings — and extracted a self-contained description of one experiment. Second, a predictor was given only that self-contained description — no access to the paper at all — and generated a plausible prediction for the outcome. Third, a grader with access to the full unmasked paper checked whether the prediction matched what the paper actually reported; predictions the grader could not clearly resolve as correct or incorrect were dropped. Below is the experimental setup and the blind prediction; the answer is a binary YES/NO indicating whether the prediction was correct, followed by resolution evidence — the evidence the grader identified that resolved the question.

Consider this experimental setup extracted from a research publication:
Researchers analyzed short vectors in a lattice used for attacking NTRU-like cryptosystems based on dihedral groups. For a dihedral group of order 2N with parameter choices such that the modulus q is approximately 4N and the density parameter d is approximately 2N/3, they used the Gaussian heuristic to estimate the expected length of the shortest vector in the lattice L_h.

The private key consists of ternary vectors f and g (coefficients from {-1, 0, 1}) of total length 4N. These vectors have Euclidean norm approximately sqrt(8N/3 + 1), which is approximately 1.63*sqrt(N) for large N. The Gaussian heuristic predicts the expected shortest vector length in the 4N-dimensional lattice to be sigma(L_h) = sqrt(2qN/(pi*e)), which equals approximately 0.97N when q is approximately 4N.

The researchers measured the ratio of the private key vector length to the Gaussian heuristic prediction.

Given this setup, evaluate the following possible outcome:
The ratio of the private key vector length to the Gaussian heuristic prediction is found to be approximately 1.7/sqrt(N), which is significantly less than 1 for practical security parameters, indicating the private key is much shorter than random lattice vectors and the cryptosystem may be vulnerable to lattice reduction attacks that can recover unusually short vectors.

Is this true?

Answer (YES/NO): YES